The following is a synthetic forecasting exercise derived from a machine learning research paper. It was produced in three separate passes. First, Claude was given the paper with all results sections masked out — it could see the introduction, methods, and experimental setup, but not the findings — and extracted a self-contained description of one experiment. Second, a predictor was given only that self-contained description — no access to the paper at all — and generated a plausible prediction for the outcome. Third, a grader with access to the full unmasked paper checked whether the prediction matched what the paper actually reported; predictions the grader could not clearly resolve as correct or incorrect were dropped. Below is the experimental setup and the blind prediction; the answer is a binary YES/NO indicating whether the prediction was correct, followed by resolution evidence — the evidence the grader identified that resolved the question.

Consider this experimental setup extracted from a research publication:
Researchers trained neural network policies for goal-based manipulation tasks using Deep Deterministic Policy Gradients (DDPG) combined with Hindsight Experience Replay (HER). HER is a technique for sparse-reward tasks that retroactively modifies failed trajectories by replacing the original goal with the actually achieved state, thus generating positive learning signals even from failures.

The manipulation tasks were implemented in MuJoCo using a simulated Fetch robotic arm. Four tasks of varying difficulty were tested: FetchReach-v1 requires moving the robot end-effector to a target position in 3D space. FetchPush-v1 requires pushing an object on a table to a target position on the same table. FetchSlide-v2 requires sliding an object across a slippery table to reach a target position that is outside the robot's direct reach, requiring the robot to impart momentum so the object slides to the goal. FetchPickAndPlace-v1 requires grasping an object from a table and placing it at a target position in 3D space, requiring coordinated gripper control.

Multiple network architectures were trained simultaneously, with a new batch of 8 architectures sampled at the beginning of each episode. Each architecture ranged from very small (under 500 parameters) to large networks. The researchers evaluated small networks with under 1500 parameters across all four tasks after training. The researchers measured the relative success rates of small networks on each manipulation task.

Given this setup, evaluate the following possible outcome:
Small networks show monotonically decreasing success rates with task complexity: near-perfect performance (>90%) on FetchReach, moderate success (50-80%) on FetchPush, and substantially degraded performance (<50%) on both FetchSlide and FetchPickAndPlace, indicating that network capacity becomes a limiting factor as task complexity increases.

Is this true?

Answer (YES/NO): NO